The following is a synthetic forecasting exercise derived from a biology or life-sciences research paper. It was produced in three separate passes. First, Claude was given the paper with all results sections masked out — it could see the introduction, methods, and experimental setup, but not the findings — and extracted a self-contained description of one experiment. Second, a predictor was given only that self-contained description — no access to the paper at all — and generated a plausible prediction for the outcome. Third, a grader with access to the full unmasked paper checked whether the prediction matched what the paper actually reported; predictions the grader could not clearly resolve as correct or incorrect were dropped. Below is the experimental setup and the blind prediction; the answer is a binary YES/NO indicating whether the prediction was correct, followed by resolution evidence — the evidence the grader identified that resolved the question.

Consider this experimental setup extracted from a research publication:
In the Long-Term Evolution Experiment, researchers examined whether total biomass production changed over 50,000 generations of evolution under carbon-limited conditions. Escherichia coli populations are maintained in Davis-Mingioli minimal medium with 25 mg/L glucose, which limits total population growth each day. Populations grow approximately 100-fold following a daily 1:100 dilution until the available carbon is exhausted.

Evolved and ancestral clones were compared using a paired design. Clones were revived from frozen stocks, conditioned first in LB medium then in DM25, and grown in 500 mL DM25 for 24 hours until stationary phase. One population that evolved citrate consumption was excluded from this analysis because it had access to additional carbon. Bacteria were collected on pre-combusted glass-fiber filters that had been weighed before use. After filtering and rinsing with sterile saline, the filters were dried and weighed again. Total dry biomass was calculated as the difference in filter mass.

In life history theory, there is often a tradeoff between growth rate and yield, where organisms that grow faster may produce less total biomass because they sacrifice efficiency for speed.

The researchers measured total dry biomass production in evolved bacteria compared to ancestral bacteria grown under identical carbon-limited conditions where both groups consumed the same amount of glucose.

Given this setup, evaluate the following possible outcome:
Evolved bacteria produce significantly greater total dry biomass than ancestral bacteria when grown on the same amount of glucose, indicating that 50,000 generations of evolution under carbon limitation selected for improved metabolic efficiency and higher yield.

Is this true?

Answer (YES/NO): YES